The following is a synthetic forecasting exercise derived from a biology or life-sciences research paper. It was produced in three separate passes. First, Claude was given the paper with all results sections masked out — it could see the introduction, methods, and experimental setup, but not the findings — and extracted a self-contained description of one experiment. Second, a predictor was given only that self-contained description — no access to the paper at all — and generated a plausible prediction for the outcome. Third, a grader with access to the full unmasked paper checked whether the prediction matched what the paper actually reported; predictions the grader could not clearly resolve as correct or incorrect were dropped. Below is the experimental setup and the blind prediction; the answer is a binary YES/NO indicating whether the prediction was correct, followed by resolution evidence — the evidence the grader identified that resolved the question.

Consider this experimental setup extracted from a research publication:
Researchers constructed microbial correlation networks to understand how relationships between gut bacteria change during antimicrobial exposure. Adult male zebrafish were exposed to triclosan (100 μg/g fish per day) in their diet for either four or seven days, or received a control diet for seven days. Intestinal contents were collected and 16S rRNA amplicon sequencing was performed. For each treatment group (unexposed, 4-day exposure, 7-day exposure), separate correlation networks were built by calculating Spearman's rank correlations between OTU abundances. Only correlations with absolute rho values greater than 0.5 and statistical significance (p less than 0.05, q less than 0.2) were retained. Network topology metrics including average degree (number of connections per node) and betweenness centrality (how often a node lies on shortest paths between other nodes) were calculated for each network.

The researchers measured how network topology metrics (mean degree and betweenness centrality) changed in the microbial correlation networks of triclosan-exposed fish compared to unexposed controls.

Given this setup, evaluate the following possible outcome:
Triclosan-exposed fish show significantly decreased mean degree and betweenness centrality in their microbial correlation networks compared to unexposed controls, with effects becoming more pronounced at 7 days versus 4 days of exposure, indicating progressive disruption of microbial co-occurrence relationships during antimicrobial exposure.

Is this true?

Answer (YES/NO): NO